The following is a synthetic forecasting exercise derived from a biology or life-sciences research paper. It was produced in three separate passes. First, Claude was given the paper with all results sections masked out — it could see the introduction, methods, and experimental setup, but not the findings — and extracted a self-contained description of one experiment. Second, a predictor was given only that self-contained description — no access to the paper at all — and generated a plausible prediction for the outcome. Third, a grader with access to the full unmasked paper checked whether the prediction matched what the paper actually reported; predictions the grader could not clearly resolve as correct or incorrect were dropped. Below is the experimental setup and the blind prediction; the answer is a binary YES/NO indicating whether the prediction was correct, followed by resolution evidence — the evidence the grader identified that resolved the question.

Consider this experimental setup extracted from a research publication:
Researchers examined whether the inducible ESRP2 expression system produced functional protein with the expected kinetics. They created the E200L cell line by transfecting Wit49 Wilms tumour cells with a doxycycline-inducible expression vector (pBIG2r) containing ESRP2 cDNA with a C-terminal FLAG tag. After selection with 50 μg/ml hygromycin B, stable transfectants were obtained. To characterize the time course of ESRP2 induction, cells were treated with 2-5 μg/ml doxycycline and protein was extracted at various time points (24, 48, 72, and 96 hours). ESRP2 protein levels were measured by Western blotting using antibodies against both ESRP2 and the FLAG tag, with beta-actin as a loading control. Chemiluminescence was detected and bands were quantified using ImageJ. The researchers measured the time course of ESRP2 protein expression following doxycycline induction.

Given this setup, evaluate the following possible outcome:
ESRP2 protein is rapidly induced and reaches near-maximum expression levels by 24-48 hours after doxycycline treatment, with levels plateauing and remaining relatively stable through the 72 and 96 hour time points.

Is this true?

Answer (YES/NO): NO